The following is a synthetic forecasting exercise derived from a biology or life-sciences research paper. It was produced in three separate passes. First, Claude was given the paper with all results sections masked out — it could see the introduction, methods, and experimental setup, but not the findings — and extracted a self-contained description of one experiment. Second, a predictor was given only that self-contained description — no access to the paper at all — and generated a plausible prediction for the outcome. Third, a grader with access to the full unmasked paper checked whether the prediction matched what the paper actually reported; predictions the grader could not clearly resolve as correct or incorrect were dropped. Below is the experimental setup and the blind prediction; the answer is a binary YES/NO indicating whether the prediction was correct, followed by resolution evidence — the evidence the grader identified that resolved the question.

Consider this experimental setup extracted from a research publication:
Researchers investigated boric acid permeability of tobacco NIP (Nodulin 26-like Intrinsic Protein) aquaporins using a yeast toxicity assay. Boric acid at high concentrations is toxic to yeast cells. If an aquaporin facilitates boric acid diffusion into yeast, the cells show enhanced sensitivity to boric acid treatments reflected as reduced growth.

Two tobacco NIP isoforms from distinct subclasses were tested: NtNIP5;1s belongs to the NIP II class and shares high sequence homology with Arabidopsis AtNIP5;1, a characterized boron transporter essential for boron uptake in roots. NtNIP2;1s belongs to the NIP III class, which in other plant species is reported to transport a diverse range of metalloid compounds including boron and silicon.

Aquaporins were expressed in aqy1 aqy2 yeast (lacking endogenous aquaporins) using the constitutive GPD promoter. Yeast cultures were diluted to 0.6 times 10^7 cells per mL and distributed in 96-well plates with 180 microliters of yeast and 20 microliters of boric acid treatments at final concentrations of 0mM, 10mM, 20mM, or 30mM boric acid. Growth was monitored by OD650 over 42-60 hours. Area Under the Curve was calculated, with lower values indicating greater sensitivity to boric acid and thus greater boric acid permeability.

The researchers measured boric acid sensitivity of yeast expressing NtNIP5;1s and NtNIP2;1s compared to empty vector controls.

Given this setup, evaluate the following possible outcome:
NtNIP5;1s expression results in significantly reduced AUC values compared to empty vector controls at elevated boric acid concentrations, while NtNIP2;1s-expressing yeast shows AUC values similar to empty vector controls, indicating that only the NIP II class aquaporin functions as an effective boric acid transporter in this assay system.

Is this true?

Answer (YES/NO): NO